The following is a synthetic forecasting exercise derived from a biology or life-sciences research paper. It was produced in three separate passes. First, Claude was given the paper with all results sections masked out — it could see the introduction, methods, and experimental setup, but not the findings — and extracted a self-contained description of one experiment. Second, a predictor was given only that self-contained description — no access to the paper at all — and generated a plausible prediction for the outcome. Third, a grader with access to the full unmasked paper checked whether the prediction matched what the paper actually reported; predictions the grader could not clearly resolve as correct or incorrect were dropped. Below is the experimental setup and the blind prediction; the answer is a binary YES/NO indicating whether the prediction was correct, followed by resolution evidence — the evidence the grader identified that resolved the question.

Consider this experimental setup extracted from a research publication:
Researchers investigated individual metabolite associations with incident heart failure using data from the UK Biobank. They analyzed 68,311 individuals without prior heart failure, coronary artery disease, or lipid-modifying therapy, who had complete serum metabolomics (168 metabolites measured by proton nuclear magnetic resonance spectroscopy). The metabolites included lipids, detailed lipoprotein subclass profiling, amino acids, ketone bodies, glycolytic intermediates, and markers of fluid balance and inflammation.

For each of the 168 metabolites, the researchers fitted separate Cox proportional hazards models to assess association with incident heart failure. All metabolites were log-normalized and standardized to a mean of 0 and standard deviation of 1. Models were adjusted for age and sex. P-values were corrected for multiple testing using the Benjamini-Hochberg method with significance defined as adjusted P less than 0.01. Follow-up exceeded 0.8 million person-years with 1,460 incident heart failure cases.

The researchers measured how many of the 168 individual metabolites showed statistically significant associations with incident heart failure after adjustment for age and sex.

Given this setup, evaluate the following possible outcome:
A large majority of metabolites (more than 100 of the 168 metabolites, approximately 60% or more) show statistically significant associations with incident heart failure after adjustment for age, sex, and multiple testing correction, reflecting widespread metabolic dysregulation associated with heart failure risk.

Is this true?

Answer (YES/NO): NO